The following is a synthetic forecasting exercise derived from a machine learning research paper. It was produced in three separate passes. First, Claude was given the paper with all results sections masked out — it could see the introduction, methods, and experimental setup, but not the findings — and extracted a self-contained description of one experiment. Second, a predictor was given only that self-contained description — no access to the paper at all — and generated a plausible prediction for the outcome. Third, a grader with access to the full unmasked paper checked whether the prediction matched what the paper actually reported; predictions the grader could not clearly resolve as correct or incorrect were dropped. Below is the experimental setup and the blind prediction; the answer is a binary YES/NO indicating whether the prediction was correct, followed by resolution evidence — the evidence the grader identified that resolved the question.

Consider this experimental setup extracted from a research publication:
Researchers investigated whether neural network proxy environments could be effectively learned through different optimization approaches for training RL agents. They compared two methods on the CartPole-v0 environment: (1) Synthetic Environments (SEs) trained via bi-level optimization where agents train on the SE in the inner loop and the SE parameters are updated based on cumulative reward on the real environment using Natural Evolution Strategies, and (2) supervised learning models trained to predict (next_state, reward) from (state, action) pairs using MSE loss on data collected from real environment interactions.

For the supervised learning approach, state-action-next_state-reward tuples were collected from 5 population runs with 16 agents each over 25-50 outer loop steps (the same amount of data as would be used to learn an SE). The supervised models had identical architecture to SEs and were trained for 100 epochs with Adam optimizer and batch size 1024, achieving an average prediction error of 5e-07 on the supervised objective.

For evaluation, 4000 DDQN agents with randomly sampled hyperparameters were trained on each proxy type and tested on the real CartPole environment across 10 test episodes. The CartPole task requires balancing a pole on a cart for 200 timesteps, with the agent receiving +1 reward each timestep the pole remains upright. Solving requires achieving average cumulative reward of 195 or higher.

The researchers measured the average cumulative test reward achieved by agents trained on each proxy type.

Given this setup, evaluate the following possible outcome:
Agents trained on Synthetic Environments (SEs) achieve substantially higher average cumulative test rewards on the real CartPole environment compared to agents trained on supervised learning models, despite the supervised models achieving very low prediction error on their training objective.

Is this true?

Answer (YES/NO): YES